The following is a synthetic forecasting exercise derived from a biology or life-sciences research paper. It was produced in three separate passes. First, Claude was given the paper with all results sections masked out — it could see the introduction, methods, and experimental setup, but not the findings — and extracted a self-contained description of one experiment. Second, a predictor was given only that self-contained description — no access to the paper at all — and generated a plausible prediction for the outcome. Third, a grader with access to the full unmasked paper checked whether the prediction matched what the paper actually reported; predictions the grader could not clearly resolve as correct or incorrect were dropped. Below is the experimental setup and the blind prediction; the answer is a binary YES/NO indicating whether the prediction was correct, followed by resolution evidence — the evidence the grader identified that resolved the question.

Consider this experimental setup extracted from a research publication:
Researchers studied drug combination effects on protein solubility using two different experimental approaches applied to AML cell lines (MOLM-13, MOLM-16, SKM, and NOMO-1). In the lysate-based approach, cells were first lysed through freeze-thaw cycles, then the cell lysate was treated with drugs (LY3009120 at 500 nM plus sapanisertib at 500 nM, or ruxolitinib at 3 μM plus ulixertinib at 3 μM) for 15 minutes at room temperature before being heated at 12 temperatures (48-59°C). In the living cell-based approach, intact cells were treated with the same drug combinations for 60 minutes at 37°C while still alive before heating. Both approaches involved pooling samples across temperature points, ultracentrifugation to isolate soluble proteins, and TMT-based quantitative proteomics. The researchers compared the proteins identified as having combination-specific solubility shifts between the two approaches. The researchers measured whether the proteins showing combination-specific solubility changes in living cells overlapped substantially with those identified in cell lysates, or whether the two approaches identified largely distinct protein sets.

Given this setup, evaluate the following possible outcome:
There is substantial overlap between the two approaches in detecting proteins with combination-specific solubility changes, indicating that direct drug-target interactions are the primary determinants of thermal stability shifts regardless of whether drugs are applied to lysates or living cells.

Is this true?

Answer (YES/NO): NO